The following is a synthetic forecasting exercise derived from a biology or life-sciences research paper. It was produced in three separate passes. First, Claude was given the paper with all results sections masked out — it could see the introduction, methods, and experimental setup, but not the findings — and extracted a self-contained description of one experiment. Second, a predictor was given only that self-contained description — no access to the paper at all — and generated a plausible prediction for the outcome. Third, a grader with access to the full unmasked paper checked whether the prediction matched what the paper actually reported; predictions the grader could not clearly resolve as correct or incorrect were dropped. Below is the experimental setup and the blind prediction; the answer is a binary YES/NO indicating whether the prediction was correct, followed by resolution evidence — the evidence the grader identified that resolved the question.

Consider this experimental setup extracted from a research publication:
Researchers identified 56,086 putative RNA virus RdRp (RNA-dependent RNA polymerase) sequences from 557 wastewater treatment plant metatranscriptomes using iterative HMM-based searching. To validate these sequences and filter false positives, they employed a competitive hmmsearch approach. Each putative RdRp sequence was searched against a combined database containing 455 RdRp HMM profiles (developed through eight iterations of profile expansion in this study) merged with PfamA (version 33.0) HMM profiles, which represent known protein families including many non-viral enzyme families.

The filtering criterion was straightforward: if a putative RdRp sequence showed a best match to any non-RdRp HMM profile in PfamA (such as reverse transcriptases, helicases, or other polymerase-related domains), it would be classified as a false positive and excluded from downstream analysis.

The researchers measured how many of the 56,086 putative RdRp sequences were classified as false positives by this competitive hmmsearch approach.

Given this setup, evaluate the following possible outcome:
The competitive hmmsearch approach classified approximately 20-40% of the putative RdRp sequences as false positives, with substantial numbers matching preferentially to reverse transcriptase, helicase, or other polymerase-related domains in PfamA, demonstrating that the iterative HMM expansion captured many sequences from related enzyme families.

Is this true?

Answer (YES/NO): NO